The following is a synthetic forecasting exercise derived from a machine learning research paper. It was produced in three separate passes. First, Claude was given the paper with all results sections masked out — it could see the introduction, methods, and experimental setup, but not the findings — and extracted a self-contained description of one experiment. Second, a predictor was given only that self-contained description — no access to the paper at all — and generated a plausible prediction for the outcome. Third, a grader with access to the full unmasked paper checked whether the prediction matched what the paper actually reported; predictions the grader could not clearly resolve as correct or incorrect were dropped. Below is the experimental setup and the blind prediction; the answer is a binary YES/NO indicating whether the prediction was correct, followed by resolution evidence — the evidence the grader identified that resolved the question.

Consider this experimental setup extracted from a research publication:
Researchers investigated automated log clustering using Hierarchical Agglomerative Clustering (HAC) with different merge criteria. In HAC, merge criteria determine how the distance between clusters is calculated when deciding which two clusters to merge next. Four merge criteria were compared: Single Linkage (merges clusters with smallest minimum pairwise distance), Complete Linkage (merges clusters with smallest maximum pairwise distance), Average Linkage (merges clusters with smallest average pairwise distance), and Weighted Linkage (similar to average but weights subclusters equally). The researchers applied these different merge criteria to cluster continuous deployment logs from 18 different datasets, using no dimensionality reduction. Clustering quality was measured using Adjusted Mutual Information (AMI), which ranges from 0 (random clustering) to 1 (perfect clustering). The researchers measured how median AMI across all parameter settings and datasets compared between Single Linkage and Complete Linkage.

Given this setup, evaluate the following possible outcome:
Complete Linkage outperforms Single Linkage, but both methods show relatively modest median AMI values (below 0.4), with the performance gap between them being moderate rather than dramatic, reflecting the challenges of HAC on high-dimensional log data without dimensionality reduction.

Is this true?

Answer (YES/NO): NO